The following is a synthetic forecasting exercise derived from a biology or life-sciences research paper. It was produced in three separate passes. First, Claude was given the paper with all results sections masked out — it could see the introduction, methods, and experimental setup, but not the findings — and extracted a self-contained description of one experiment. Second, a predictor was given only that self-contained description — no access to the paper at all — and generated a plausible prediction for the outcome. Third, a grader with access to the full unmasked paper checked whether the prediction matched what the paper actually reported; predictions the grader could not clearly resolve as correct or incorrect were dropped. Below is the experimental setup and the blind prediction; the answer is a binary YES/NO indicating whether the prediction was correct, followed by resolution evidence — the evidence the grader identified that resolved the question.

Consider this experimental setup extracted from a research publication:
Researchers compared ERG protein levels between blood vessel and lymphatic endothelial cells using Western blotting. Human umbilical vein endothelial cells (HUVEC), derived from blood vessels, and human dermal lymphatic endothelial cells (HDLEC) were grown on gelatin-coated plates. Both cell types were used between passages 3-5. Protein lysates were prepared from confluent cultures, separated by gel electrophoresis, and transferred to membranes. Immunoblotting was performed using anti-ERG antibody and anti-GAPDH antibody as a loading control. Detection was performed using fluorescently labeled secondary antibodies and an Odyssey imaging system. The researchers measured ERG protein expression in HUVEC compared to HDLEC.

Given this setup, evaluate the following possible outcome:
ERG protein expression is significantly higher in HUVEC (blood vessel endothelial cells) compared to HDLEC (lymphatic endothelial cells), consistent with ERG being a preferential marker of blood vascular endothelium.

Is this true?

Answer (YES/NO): NO